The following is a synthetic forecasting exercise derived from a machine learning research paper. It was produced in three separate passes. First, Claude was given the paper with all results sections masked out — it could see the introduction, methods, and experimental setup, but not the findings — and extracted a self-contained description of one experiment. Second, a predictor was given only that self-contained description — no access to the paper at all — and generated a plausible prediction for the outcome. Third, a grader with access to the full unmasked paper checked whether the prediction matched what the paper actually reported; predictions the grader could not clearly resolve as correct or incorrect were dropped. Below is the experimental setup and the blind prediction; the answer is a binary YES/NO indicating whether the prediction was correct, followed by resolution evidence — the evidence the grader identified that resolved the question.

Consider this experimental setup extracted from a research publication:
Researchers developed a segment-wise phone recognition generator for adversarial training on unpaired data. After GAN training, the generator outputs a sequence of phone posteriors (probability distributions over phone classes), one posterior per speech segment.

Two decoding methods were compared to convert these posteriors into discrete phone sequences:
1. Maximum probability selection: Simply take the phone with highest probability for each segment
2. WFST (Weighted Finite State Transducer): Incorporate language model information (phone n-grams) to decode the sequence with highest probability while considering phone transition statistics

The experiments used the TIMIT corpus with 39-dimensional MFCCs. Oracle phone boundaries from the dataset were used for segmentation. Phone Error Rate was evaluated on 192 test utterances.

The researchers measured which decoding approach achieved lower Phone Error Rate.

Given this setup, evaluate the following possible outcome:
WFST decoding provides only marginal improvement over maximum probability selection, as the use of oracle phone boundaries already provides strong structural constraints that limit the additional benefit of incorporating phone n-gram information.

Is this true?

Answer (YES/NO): YES